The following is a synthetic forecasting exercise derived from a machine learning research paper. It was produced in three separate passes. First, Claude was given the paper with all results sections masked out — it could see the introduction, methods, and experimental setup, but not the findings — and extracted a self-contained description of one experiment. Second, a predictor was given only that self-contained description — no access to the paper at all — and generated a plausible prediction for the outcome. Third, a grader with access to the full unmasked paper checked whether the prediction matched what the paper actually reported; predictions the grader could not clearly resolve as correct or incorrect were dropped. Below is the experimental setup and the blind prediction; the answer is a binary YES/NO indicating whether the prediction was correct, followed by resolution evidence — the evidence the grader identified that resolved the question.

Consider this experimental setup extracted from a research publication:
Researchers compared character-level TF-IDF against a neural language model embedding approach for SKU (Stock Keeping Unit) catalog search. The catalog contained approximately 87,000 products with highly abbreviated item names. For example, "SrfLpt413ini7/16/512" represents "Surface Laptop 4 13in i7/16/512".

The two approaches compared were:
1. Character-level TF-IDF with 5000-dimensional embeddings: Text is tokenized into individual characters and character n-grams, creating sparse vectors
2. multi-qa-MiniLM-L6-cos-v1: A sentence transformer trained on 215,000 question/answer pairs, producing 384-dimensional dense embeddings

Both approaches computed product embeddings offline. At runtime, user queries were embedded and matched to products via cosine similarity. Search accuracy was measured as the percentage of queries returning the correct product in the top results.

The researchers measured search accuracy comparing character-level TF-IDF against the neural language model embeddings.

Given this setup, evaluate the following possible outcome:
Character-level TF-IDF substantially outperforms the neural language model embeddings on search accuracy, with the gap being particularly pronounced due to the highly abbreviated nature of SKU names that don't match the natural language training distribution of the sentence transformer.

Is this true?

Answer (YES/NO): YES